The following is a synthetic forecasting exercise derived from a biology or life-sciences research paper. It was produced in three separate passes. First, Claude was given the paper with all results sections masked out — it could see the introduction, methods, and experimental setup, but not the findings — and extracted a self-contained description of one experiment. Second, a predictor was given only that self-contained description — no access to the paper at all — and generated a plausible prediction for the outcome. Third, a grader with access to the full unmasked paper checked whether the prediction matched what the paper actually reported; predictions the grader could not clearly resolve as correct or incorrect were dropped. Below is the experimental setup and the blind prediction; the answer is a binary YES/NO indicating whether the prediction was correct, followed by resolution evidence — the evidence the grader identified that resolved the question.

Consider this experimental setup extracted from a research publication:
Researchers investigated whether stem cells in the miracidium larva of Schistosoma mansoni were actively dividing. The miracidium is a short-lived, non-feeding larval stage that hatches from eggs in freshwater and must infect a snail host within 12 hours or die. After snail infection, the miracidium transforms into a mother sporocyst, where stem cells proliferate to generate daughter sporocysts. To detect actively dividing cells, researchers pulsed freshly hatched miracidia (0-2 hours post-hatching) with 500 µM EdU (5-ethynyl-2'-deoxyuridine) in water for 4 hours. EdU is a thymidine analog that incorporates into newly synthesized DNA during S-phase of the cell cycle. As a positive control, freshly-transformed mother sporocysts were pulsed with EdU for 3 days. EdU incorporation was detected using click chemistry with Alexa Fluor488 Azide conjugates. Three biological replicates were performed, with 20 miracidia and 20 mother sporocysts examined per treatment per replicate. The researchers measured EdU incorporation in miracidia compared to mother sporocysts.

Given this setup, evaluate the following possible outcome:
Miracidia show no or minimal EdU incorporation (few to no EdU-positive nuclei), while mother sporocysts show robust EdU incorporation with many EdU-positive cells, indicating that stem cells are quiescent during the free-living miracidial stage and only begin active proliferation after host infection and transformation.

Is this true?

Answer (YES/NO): YES